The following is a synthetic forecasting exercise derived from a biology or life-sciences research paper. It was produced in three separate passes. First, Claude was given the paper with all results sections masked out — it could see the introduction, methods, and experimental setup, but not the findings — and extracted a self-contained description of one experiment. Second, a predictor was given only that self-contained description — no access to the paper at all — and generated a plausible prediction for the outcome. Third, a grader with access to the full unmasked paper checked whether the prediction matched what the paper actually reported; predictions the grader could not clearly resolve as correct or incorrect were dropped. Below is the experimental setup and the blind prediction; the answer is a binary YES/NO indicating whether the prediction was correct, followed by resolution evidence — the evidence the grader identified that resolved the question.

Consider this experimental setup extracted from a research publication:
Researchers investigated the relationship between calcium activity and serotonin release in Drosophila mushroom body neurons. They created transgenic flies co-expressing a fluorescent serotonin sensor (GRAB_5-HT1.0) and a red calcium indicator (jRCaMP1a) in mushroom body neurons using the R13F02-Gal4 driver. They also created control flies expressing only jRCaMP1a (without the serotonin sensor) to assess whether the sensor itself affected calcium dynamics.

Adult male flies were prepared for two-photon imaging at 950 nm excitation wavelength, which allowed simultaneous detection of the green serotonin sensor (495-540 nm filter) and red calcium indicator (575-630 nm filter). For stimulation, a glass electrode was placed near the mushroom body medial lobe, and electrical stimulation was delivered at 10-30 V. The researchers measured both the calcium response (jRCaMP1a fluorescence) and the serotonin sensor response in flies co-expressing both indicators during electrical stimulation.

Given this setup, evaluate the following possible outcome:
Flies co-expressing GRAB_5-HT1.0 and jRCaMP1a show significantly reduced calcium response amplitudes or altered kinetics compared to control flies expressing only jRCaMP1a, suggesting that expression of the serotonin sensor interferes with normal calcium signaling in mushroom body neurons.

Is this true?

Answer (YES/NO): NO